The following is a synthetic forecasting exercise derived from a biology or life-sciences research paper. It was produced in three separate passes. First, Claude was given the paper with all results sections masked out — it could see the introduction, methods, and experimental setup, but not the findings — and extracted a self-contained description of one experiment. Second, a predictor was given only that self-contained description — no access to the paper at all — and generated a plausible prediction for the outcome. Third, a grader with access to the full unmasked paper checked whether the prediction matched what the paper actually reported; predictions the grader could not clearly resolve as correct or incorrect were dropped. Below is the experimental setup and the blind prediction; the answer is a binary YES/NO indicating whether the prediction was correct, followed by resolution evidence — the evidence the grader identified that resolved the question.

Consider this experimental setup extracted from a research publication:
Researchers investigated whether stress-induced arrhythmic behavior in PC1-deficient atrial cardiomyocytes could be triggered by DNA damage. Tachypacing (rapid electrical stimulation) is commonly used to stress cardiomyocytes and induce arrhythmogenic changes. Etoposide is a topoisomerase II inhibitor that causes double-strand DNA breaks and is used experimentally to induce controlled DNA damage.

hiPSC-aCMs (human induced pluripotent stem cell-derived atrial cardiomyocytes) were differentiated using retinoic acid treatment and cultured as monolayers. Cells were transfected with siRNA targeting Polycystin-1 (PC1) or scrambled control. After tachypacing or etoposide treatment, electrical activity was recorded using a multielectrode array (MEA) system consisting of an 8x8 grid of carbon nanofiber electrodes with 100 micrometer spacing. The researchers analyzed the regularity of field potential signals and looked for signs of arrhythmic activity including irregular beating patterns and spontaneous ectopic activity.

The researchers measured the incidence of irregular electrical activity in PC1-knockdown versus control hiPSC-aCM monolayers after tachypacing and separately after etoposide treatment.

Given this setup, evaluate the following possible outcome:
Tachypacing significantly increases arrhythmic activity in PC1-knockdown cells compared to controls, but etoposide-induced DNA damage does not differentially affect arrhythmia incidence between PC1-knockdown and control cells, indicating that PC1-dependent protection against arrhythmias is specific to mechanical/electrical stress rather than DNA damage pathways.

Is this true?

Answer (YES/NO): NO